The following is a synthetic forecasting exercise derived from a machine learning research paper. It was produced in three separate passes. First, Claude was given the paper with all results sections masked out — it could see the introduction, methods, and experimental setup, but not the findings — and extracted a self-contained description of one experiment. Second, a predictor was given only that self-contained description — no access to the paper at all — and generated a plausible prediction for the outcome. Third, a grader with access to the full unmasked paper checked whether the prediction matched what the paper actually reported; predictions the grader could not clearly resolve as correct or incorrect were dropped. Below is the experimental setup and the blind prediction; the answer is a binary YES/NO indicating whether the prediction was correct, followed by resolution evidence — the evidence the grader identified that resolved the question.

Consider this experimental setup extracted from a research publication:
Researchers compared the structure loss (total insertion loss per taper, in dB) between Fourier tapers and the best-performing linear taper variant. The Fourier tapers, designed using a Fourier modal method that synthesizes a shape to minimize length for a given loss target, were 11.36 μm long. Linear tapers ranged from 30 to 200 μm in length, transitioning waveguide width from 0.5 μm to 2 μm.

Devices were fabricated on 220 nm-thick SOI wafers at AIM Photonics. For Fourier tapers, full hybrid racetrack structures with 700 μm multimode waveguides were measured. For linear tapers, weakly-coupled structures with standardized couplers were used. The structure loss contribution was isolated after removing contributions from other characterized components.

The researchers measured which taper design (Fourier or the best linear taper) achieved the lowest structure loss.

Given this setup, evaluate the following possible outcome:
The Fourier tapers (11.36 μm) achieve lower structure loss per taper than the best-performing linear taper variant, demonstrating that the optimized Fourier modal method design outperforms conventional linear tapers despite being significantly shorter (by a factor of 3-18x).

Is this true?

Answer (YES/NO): YES